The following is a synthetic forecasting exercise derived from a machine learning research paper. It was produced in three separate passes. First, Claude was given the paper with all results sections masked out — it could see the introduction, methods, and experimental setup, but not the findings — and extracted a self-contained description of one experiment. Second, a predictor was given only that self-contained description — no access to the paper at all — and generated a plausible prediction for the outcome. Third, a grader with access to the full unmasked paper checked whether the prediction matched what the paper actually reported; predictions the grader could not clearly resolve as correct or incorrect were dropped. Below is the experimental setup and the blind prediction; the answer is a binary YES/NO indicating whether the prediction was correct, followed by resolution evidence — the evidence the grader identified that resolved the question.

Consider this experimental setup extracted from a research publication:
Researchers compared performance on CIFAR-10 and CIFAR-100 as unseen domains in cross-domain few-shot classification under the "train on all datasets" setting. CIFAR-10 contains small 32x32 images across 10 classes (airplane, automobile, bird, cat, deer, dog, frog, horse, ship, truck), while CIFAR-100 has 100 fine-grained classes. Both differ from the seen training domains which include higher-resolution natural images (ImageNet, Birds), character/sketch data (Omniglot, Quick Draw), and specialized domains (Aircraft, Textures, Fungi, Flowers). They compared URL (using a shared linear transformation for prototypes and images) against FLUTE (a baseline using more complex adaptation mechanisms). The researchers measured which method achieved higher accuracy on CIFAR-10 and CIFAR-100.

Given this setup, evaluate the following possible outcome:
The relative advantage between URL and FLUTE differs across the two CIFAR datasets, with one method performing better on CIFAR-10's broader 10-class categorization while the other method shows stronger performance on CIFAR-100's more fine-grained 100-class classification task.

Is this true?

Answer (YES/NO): NO